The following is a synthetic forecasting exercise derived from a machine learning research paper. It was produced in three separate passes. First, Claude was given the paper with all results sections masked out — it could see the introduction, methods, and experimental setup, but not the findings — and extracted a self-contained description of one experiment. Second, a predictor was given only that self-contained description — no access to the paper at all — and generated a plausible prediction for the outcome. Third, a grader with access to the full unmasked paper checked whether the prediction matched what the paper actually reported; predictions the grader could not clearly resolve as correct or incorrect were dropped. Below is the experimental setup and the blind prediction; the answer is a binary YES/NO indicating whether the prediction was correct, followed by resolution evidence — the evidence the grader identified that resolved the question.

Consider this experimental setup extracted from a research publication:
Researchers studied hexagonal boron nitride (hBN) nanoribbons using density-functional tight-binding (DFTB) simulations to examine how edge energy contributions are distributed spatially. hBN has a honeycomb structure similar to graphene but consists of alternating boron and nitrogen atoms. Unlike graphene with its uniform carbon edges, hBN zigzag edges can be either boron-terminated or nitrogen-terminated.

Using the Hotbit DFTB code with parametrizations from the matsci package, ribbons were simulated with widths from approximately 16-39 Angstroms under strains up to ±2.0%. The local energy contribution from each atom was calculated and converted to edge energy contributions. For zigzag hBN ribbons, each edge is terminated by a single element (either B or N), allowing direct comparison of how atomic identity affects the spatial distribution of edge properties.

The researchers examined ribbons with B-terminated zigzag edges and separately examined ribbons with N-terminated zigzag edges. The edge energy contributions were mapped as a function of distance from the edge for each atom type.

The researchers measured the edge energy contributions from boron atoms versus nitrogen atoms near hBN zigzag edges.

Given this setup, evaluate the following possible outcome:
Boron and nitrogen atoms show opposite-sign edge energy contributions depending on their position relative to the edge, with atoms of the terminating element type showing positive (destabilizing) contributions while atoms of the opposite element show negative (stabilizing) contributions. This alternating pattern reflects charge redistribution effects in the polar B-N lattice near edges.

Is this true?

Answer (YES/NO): NO